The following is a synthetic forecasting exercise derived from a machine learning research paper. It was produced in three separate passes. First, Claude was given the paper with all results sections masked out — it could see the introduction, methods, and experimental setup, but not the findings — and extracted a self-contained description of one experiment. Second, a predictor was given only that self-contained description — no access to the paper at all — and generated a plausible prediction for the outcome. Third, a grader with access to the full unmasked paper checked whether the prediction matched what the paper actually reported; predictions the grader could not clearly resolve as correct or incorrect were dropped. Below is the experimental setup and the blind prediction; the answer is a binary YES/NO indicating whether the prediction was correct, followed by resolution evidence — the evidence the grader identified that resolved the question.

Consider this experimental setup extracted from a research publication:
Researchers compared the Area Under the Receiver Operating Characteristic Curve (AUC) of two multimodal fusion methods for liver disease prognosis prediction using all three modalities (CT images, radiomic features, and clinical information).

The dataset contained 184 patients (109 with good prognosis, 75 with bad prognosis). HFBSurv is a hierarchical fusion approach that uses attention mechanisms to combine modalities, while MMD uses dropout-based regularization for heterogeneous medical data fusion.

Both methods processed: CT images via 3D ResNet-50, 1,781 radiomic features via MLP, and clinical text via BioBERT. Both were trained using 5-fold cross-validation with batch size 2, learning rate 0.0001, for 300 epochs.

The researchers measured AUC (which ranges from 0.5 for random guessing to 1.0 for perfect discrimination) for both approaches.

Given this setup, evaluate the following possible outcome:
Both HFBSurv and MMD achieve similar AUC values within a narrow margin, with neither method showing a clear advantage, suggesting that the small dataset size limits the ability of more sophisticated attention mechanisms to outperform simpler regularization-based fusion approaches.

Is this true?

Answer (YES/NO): NO